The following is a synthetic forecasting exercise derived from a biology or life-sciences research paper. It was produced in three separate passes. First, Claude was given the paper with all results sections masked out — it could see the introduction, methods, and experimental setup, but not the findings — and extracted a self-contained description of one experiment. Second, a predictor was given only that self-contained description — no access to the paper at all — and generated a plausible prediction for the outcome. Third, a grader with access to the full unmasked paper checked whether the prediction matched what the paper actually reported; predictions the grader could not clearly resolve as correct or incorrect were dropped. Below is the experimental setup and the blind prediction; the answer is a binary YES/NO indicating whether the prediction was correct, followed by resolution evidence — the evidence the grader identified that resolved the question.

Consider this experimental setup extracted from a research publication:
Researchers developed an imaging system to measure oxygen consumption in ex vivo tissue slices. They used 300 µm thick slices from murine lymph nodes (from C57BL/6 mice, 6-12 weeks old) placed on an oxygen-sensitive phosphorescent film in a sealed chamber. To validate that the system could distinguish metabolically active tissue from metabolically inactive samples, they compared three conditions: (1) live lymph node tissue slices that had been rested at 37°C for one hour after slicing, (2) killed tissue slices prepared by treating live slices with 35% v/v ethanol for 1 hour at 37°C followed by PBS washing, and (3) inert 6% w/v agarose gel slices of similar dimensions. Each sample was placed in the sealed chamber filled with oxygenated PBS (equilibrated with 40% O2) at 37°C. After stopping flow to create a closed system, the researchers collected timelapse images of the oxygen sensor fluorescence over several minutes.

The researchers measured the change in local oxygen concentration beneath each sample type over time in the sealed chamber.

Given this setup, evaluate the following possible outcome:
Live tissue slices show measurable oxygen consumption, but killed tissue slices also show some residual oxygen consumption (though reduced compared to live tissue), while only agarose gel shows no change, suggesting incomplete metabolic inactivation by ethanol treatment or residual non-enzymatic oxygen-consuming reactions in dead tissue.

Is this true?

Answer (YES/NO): NO